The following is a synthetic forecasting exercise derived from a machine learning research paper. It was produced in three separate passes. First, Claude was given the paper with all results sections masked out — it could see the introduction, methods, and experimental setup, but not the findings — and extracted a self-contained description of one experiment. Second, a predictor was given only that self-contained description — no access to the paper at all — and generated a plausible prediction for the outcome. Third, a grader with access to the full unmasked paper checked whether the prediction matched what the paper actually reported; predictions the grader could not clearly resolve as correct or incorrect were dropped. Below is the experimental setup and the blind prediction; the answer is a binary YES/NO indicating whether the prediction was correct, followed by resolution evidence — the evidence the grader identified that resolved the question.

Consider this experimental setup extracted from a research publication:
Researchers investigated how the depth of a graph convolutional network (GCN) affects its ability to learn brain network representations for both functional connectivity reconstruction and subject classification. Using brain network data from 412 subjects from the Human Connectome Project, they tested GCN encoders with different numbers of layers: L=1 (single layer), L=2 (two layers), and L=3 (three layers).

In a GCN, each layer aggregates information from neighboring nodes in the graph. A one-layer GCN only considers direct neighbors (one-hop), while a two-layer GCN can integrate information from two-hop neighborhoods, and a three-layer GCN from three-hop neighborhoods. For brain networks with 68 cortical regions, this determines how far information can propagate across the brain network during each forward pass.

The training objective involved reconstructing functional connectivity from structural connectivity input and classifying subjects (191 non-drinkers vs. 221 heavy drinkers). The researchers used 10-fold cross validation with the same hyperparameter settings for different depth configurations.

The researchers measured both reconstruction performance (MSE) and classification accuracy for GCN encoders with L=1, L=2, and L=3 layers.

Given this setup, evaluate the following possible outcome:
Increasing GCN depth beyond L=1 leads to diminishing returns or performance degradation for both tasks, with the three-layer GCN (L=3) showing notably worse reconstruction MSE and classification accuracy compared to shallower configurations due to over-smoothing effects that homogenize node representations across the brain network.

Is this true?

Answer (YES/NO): NO